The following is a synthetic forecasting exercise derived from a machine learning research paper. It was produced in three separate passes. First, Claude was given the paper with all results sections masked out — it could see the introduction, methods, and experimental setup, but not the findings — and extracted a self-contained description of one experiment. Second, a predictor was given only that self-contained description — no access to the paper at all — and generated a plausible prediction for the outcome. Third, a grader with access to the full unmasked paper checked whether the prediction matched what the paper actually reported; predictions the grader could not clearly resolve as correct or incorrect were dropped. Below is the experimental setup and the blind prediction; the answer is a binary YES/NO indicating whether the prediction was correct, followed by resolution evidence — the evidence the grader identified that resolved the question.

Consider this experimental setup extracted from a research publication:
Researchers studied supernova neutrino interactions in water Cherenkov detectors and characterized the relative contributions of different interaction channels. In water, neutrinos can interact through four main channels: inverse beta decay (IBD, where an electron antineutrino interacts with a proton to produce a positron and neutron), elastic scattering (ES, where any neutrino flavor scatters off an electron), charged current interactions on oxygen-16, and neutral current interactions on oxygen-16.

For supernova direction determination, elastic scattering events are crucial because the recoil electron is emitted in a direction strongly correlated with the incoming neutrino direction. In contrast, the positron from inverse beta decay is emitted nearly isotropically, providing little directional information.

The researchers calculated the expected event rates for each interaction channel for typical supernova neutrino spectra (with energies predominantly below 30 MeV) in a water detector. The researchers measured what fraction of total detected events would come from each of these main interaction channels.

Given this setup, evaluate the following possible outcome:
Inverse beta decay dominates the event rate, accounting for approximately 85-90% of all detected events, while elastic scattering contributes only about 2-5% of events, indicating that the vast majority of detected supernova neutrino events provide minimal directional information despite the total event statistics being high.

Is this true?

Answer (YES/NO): YES